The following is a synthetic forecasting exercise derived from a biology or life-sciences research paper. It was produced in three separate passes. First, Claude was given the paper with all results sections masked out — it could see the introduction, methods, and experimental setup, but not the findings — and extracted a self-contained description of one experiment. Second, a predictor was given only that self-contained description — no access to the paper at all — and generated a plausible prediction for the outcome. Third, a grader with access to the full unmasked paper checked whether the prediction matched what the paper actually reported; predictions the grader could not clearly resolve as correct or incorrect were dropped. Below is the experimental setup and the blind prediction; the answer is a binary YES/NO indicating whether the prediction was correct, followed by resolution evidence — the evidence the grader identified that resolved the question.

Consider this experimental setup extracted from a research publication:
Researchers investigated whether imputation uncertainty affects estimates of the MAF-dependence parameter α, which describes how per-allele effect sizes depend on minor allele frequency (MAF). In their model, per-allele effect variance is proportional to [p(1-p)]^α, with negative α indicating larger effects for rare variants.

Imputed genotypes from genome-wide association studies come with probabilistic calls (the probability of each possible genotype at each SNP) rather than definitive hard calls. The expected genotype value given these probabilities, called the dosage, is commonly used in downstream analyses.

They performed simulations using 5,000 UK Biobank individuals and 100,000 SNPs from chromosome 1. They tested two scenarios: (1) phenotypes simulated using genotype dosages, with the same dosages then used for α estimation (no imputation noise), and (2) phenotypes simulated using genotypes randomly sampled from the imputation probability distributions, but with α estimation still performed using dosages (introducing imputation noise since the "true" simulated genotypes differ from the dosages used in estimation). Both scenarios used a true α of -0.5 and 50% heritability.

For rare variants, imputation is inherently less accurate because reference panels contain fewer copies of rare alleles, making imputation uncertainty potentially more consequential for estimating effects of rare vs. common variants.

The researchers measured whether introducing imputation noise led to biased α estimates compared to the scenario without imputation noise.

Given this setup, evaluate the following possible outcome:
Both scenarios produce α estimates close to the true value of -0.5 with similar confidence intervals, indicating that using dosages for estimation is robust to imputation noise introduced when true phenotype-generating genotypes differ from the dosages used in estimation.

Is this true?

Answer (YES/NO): YES